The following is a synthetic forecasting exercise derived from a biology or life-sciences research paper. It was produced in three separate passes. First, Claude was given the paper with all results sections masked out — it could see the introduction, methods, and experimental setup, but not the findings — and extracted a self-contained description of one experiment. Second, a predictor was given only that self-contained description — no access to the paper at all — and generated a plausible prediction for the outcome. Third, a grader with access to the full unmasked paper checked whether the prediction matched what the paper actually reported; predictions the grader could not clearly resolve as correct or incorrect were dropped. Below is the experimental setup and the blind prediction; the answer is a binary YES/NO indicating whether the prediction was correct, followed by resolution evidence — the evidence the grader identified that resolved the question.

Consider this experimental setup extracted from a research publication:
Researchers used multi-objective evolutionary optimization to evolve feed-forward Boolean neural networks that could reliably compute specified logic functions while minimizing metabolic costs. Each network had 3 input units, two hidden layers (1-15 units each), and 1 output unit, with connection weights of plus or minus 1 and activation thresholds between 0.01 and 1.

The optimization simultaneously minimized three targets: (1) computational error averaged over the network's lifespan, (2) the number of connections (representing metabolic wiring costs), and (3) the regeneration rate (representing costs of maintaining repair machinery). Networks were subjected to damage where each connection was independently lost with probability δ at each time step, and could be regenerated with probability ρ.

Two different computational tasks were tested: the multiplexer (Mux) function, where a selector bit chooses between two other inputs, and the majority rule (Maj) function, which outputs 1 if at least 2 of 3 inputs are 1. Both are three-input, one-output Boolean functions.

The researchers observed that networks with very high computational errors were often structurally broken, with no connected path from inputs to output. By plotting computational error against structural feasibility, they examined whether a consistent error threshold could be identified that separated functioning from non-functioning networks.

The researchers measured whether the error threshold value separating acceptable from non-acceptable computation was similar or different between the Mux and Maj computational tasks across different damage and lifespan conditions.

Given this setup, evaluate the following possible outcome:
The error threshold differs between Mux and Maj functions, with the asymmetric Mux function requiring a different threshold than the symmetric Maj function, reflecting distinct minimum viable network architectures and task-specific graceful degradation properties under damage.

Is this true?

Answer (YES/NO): NO